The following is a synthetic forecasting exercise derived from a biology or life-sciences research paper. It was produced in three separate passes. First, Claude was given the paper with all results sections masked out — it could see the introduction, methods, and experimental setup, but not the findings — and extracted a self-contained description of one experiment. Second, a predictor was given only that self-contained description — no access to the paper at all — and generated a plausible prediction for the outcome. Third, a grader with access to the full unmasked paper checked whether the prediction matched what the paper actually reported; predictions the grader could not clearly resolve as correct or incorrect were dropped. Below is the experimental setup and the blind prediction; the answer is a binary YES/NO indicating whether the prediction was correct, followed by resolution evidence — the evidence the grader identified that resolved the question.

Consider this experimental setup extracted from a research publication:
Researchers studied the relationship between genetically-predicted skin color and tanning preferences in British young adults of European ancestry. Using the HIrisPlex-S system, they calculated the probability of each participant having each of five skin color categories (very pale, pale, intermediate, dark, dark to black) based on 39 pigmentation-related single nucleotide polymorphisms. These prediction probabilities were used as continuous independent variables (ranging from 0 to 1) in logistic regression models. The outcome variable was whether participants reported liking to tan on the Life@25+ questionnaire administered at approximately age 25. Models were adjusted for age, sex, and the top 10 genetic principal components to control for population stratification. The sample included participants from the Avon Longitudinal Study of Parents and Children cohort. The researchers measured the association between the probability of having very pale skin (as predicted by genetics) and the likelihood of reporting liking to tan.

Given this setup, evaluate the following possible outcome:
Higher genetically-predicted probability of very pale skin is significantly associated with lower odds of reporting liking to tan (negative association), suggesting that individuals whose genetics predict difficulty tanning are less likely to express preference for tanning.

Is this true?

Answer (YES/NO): YES